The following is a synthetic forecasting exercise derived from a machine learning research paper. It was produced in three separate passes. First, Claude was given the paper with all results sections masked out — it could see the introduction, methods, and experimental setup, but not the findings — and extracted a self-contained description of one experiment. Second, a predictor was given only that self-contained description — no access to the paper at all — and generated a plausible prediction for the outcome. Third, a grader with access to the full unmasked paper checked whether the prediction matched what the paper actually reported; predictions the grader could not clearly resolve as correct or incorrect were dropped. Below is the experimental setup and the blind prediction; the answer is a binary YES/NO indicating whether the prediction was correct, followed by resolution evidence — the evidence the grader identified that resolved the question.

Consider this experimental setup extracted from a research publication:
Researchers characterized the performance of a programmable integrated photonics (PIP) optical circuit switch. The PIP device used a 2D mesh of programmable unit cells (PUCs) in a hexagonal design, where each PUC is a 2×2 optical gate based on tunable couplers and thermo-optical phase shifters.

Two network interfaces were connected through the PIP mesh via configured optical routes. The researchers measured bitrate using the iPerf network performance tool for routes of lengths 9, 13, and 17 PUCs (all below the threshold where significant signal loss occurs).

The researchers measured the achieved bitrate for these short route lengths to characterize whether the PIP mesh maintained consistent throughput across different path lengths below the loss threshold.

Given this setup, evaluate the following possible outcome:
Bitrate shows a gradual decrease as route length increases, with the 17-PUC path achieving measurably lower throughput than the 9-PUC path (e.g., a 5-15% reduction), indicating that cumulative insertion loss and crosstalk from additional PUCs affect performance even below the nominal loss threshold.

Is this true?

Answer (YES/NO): NO